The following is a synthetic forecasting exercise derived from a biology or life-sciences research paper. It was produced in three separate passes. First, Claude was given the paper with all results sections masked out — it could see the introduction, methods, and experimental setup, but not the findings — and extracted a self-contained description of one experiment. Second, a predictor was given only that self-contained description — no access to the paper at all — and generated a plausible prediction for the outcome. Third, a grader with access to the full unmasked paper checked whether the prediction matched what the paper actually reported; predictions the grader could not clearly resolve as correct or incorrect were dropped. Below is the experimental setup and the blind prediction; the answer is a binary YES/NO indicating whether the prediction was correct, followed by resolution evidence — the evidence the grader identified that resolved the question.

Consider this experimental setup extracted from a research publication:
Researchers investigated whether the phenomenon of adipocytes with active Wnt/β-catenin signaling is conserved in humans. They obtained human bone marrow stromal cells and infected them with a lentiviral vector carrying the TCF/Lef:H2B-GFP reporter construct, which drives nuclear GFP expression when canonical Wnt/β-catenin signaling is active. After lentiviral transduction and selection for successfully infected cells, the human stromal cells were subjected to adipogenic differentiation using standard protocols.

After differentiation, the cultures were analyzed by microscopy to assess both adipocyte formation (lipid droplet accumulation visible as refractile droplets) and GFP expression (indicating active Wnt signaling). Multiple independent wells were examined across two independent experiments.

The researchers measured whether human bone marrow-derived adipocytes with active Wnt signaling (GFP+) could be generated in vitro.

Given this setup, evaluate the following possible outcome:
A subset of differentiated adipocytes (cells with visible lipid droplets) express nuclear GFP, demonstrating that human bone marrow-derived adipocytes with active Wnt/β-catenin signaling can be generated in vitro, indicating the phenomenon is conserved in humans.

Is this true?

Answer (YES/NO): YES